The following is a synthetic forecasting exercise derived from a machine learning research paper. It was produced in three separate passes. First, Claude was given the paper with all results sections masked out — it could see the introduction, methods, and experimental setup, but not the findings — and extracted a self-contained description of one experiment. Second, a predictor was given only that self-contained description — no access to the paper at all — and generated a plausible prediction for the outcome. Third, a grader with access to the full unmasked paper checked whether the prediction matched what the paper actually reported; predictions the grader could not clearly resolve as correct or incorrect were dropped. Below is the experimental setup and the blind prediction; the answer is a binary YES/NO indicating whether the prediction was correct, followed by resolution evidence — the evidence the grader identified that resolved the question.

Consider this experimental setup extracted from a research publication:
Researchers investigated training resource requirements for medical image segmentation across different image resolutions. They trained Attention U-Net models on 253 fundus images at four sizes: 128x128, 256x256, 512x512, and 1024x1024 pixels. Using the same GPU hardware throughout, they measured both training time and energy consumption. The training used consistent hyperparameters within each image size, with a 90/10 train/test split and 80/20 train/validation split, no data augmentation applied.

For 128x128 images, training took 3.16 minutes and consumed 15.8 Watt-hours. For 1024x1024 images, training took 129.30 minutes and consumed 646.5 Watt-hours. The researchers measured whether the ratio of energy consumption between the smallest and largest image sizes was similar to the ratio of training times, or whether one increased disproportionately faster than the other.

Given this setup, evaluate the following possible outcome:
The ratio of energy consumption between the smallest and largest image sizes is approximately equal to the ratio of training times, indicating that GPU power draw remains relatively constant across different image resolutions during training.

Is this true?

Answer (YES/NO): YES